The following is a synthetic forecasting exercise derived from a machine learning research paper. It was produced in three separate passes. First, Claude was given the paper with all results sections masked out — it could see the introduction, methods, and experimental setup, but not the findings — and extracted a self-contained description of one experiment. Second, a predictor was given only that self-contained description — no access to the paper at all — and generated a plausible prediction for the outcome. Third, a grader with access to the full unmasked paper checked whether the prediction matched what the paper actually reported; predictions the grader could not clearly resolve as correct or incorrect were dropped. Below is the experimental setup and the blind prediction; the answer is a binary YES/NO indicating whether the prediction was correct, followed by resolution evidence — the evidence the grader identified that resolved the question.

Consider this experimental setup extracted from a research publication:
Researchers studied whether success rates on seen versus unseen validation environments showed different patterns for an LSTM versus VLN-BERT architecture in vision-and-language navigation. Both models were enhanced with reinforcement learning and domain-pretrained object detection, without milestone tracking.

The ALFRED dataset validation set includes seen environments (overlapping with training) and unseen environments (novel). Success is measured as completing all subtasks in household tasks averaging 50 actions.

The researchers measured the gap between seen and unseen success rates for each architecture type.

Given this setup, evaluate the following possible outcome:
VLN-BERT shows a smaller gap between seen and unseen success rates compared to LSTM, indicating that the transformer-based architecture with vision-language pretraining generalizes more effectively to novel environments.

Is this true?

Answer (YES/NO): NO